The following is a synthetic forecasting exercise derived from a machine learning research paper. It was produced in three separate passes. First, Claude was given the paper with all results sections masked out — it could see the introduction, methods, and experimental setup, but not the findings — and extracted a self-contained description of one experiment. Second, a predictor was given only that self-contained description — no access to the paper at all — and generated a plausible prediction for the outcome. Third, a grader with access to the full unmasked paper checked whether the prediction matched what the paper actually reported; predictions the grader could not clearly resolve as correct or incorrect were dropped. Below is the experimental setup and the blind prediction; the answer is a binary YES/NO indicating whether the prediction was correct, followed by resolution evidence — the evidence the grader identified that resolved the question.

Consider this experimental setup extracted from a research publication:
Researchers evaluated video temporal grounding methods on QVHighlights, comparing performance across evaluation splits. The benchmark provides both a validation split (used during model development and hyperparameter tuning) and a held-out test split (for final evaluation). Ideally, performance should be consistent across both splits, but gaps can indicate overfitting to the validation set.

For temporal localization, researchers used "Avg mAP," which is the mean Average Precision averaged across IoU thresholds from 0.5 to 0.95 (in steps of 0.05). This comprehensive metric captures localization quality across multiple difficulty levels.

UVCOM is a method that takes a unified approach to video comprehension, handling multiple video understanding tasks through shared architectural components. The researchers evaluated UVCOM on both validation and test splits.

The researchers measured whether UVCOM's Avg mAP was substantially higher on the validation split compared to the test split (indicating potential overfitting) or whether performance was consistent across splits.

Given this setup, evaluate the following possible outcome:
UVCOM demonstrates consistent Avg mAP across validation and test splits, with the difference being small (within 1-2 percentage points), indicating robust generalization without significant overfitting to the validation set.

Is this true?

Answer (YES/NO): NO